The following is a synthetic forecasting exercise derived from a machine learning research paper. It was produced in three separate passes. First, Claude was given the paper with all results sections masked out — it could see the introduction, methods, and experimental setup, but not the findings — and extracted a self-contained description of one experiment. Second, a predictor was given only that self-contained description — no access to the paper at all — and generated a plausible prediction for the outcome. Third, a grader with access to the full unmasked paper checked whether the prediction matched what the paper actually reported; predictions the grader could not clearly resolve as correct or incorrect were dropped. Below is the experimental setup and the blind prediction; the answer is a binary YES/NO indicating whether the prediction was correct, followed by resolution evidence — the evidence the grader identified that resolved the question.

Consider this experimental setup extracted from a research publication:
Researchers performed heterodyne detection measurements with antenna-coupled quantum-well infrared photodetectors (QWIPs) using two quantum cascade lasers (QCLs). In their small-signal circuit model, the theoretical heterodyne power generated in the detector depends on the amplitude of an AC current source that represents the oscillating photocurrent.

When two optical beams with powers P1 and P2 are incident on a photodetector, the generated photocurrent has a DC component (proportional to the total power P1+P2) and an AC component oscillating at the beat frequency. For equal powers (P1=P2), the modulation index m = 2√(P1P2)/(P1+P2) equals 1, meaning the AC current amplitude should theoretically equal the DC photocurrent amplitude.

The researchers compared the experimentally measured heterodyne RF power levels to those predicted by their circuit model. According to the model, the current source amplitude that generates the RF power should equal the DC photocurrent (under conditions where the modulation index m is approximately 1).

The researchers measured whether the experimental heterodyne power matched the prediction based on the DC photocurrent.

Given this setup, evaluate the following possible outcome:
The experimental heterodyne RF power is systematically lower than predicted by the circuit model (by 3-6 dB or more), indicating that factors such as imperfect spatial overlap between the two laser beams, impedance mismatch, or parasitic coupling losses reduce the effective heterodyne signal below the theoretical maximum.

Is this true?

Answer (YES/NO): YES